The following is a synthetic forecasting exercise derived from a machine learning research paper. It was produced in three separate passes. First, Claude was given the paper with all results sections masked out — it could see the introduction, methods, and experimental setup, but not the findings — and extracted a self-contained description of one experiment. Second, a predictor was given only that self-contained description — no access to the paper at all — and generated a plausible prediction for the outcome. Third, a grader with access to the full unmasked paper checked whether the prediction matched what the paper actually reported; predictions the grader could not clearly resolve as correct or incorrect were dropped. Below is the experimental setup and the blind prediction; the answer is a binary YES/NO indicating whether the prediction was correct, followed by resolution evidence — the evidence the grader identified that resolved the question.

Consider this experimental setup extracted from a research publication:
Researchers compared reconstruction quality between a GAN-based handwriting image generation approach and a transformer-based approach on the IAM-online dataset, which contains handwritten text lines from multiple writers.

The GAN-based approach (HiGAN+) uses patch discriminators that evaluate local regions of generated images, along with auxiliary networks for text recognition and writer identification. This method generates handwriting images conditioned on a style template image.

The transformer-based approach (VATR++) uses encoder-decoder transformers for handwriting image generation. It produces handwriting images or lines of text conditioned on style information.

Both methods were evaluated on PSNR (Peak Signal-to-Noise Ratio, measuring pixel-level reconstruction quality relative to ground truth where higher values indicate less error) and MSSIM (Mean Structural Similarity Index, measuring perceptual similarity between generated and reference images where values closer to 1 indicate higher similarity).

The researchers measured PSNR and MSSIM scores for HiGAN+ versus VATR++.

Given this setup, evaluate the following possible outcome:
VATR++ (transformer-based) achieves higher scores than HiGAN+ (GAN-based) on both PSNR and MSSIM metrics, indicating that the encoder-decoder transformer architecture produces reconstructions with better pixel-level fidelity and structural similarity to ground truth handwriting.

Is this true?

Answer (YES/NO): NO